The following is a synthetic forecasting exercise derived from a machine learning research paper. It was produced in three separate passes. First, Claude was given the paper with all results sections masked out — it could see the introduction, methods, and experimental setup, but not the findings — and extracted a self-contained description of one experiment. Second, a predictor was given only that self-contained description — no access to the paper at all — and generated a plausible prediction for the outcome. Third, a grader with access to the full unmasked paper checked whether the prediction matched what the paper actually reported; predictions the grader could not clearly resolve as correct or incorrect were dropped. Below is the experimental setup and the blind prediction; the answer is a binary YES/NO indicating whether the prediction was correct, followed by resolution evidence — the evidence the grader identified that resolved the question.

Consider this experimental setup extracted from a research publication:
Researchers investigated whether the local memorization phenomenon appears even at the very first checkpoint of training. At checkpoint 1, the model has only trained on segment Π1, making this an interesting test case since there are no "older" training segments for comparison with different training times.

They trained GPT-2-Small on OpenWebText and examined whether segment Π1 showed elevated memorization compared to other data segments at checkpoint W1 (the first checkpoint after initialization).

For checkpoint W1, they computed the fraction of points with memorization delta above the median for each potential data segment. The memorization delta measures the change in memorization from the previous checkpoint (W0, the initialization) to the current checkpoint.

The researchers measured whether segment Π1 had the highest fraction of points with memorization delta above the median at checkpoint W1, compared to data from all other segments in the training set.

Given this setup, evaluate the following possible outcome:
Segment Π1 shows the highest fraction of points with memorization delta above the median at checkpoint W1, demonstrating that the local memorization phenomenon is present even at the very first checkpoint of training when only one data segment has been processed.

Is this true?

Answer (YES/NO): YES